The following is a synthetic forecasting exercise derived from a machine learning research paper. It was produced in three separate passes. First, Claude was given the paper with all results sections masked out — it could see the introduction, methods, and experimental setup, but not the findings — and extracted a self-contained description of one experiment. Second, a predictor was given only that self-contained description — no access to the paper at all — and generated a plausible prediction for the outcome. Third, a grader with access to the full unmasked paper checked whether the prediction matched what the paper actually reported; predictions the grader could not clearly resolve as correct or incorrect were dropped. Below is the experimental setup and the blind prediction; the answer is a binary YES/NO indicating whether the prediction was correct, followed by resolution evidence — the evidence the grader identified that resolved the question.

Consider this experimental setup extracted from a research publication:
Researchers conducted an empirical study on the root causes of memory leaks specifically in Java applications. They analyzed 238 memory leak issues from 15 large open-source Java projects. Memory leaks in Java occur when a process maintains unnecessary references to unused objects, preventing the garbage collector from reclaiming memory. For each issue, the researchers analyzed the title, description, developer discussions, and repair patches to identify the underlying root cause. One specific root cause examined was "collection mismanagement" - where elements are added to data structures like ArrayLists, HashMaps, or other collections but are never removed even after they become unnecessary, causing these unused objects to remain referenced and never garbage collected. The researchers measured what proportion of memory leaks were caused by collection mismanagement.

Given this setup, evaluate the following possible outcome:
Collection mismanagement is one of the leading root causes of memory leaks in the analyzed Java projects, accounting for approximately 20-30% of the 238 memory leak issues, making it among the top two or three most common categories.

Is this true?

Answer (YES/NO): NO